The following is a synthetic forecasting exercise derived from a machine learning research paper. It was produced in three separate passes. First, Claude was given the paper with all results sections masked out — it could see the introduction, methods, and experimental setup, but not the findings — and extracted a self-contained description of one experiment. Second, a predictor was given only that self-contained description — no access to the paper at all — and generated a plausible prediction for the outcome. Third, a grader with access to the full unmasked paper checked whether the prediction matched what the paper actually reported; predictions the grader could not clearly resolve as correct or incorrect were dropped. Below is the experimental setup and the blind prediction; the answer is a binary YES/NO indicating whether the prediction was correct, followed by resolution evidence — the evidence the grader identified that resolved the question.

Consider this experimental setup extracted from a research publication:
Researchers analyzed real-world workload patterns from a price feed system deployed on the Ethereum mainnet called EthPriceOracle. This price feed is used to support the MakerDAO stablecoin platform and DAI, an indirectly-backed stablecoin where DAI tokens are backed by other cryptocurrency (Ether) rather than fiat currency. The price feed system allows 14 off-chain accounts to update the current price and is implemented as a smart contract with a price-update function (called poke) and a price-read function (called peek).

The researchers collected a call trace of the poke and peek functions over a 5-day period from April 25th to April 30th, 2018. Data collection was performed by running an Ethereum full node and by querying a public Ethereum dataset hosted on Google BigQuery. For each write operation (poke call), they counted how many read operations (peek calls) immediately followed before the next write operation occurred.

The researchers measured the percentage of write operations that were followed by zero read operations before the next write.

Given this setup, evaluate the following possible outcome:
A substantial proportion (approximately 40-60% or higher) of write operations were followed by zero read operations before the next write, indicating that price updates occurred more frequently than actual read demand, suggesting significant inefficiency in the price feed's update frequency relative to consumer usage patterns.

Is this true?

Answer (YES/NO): YES